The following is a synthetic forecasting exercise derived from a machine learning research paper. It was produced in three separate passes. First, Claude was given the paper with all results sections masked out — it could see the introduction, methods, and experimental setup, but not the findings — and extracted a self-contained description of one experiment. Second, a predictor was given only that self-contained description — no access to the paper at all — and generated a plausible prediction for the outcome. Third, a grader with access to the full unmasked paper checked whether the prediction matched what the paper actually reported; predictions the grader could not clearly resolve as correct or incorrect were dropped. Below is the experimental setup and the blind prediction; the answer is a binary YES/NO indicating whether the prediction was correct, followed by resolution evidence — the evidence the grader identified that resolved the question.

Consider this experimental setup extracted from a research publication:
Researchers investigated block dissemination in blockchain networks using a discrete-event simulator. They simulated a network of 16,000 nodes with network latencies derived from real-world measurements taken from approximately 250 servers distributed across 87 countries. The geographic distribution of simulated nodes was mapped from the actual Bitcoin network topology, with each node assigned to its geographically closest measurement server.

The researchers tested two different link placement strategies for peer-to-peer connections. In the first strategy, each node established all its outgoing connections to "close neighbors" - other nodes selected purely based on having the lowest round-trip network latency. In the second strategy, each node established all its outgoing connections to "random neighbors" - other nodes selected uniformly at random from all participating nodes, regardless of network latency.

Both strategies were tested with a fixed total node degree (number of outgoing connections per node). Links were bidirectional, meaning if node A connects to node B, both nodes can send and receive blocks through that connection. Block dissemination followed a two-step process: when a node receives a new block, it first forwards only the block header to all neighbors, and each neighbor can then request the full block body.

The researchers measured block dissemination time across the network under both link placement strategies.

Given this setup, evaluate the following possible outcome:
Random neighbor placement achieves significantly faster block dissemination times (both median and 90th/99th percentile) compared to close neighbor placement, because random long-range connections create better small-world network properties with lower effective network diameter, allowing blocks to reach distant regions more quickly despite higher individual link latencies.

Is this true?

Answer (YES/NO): NO